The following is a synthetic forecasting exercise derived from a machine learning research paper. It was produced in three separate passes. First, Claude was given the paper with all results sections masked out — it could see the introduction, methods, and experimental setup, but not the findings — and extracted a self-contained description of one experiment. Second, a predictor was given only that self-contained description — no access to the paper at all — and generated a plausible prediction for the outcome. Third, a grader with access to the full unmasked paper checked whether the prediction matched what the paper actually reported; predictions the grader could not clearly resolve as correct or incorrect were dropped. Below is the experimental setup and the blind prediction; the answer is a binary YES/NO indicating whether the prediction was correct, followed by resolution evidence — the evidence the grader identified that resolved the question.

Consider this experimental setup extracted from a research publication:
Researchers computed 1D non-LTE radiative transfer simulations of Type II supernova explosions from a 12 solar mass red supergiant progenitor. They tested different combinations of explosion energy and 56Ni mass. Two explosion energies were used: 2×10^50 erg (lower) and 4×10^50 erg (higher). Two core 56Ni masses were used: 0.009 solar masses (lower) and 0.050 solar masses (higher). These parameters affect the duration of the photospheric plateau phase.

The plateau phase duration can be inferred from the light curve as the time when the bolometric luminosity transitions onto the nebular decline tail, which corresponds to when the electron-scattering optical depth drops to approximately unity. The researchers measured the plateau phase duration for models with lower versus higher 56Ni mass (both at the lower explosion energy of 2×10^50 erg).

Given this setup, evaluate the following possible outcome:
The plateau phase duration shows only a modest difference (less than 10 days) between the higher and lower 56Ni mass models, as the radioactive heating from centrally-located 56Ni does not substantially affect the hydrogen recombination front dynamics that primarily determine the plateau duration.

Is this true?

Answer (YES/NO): NO